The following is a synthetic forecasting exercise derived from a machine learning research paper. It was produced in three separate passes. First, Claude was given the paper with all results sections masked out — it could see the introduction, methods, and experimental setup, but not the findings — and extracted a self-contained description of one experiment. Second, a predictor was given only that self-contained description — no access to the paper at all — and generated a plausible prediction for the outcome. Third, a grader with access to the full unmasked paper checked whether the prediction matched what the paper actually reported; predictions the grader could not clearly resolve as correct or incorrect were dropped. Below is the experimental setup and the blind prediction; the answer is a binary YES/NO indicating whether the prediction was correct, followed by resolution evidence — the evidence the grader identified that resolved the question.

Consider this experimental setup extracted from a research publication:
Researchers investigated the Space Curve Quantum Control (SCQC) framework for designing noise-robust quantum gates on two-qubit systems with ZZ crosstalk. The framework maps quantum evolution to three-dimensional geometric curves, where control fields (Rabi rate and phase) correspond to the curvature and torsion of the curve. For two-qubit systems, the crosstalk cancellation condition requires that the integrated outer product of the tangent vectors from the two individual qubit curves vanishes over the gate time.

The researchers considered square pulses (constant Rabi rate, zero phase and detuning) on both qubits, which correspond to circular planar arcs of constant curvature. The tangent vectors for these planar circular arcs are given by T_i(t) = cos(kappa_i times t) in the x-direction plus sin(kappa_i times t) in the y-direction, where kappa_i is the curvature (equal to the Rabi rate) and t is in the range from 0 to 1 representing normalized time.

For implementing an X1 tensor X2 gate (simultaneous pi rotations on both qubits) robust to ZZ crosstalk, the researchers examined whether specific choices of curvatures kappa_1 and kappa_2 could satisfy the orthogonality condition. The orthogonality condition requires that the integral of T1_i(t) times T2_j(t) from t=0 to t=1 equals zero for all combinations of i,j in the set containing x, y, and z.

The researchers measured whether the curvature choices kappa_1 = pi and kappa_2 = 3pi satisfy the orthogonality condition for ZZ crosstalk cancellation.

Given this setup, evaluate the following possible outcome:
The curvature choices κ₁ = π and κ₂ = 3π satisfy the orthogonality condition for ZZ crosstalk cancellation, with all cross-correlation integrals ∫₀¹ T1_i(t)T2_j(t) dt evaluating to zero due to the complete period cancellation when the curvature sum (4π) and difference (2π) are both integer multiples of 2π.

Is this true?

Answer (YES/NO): YES